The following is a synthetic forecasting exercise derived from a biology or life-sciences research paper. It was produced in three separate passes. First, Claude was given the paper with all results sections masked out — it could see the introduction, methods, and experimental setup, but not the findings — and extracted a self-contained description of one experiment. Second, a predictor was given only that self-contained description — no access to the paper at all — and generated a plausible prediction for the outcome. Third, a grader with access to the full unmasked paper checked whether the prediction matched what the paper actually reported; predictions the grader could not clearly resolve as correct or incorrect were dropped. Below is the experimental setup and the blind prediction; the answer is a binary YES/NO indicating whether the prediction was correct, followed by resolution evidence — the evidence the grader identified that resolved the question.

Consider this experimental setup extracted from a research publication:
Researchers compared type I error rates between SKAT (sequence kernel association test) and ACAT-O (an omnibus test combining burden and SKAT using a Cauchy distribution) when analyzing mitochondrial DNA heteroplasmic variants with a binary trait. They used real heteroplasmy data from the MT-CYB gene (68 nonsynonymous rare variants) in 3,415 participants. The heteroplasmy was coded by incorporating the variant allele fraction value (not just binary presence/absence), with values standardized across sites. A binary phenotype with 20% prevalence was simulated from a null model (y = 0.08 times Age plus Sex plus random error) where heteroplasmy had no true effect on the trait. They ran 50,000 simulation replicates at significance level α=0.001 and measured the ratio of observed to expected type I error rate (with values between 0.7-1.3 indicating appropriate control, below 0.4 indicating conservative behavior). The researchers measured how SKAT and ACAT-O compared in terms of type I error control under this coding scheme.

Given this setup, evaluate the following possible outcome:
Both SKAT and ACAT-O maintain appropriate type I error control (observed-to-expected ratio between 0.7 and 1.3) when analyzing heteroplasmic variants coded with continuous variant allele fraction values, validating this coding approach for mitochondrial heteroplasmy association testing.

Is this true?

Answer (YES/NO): NO